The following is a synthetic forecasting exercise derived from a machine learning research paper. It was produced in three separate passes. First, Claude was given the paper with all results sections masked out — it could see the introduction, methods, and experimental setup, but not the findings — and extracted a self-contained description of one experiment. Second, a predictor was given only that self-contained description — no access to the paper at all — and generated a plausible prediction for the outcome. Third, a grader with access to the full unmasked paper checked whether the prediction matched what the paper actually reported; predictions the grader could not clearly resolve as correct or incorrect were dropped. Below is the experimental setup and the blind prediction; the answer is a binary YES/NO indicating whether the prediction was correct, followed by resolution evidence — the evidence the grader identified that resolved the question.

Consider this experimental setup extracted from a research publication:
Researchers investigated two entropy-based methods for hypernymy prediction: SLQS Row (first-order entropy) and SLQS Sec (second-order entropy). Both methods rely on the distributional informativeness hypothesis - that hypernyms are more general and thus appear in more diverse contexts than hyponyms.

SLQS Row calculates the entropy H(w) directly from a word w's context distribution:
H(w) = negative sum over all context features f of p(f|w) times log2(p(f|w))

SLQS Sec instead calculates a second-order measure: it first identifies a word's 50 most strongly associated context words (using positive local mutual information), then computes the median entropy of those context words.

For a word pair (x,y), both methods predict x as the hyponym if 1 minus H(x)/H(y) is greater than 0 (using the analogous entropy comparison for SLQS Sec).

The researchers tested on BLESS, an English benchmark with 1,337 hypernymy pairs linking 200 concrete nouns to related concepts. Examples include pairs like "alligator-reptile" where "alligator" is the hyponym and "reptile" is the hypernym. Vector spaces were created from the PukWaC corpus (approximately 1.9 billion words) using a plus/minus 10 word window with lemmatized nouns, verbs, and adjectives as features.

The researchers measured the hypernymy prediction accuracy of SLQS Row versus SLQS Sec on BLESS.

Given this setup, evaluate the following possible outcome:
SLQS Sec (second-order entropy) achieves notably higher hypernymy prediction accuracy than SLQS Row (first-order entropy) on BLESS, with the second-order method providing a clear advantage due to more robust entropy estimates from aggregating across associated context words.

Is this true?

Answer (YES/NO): YES